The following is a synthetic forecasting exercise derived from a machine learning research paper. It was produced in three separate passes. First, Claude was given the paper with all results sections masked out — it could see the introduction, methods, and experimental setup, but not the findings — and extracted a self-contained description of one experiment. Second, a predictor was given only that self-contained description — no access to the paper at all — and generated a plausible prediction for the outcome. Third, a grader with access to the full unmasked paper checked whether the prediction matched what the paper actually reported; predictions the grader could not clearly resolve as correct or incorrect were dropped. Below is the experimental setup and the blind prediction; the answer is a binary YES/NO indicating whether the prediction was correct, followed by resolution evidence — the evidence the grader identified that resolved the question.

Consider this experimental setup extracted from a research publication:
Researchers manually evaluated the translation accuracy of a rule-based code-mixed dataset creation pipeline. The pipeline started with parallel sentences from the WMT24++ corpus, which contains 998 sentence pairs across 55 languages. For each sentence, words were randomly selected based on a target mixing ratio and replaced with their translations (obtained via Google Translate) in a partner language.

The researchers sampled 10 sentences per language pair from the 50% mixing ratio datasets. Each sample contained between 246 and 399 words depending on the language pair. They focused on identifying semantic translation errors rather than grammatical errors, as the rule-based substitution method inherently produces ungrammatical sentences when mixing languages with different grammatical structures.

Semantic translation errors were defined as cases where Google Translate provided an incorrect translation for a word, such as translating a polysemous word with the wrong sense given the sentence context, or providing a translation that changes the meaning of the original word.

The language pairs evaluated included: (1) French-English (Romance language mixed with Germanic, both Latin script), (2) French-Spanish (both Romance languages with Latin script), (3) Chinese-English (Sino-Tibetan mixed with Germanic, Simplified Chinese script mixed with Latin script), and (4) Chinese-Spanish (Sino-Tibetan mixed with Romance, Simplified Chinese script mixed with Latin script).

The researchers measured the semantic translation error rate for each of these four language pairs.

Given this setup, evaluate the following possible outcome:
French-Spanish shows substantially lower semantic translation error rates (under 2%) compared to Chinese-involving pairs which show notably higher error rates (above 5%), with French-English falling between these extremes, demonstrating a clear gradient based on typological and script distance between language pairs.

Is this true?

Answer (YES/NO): NO